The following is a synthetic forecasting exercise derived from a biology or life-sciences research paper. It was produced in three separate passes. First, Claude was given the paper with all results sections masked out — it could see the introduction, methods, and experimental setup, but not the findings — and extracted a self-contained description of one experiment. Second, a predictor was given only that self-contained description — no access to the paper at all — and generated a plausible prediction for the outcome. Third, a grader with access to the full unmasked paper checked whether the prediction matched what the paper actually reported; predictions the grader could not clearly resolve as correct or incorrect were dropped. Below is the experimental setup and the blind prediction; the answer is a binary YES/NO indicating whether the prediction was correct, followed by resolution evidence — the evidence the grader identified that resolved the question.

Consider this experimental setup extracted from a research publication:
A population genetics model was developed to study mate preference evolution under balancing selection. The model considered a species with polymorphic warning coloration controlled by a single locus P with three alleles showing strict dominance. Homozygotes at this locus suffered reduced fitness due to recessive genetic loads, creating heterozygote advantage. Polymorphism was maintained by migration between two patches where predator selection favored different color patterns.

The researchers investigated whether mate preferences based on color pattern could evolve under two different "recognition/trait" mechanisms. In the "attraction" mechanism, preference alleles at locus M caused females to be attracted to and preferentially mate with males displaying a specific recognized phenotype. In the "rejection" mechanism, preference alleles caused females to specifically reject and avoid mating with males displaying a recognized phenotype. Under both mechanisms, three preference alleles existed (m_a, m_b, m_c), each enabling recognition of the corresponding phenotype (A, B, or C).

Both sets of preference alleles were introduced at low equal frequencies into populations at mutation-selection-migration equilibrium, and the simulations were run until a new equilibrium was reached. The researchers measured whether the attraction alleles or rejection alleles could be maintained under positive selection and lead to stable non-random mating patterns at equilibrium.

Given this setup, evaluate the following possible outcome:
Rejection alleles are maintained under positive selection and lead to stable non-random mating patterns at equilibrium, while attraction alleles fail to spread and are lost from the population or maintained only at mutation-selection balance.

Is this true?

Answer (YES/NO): NO